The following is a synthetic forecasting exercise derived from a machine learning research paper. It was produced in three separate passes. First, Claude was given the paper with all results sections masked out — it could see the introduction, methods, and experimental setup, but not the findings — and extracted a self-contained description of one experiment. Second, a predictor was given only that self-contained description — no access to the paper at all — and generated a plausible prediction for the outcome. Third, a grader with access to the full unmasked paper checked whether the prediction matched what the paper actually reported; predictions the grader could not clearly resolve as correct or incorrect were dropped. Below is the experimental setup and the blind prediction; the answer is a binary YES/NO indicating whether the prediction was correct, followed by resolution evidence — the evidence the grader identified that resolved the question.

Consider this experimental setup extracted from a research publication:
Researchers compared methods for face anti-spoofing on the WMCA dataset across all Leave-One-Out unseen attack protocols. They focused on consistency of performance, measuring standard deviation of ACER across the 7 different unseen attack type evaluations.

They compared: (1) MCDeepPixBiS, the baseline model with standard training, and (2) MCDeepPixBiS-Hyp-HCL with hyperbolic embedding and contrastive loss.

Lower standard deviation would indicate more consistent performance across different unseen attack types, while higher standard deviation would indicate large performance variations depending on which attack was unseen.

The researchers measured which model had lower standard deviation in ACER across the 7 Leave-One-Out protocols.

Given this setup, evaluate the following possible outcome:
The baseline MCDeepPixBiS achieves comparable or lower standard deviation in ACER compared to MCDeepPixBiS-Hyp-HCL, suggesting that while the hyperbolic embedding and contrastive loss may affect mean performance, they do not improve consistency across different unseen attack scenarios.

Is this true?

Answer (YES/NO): NO